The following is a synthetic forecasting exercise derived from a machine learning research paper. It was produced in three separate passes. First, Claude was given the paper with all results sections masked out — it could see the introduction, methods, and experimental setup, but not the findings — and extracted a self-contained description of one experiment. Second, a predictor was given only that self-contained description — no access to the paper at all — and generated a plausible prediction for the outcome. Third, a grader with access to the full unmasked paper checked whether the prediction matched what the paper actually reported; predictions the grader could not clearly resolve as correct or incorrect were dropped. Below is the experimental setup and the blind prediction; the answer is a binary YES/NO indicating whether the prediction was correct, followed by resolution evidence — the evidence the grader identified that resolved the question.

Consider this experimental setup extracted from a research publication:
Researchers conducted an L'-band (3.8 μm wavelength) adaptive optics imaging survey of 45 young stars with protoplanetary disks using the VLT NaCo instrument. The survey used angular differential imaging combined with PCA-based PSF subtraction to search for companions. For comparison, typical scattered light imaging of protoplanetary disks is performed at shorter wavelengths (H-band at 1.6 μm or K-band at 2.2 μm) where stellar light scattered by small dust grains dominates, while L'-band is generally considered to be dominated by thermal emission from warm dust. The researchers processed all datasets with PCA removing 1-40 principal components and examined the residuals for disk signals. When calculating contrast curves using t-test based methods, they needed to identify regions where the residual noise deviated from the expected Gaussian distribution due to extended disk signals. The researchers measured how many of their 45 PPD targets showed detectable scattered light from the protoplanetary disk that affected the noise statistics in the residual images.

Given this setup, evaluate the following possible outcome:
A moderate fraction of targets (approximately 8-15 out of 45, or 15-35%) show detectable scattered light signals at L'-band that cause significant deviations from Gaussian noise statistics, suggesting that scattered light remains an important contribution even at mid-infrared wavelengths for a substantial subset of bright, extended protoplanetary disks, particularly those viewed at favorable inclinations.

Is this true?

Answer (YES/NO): NO